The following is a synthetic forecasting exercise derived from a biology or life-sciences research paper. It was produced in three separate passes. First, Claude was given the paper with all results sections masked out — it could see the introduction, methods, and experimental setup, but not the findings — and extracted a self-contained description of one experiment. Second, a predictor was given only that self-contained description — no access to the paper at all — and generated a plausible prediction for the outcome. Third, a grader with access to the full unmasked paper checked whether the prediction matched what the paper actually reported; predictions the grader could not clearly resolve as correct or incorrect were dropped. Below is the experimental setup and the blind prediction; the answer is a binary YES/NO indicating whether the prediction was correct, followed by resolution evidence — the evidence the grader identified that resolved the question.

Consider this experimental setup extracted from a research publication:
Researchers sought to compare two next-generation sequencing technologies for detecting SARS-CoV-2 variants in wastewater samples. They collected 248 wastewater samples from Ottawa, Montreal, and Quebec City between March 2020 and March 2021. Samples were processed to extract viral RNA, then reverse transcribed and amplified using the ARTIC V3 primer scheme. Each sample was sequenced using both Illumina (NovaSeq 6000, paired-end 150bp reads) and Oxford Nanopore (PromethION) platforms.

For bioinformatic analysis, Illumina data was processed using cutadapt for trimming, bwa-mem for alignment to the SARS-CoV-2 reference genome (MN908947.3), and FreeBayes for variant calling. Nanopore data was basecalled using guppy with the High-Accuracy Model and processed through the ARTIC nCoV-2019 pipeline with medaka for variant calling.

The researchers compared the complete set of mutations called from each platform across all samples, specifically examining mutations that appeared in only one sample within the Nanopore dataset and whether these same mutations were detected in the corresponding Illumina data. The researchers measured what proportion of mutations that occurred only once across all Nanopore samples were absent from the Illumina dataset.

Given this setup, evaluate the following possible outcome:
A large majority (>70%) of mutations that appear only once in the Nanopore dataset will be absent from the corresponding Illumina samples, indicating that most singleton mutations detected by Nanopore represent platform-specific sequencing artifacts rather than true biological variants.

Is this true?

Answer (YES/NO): YES